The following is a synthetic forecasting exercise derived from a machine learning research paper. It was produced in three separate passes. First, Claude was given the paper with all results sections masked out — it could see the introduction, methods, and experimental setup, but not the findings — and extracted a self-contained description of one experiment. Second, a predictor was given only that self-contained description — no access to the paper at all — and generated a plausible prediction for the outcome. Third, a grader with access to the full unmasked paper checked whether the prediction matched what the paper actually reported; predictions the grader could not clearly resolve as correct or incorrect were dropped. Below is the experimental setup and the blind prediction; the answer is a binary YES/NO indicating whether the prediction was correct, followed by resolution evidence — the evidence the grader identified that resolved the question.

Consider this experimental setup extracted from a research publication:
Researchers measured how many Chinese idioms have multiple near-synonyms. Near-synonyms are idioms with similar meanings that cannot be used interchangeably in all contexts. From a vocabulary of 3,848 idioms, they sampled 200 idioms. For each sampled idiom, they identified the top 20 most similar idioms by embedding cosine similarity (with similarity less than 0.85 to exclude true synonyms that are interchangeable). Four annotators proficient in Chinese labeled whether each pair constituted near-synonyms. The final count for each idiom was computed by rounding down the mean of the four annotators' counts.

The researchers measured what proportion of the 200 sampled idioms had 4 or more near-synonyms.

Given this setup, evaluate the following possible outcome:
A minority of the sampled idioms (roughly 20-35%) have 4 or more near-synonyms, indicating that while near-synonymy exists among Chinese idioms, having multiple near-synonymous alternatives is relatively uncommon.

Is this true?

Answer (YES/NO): YES